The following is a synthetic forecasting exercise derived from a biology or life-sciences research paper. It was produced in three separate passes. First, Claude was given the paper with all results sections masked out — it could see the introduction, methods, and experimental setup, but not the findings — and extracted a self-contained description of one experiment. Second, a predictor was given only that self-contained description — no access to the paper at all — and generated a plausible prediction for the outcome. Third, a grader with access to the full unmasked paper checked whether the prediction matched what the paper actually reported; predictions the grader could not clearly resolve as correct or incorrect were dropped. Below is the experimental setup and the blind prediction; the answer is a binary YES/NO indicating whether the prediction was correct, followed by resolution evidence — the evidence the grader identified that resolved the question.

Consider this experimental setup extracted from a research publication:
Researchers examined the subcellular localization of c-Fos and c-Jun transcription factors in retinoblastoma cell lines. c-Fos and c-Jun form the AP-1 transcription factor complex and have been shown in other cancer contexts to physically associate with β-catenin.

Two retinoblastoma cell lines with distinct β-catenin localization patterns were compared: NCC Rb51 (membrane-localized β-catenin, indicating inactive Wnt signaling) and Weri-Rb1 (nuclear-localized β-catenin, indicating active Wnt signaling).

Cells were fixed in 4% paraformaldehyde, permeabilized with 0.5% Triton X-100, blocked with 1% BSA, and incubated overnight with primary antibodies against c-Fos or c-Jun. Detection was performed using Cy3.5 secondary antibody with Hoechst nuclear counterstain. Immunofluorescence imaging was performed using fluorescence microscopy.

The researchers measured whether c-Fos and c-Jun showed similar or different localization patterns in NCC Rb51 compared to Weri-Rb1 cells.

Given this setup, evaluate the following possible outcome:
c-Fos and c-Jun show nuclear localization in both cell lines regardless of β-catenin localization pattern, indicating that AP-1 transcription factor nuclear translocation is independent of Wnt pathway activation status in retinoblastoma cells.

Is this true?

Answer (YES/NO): NO